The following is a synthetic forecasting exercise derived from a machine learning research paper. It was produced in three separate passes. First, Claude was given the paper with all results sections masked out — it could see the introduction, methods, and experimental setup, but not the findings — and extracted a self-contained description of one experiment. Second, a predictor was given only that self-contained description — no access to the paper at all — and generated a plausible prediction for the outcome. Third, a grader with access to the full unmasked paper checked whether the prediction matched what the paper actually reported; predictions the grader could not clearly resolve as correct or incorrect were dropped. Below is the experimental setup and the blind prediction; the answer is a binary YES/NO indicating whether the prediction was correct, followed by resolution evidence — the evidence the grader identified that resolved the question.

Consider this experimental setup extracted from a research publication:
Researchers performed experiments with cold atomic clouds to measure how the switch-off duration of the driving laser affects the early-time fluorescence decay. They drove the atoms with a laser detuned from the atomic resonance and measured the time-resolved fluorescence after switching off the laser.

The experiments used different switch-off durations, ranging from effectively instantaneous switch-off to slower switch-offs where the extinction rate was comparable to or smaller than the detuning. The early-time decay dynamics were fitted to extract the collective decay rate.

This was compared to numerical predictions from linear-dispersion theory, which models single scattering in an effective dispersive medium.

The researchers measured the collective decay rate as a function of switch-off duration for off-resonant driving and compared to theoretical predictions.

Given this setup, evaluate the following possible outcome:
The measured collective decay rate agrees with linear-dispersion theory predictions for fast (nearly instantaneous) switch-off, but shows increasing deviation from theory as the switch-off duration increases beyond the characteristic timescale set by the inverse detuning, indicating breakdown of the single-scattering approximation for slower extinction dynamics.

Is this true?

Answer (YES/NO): NO